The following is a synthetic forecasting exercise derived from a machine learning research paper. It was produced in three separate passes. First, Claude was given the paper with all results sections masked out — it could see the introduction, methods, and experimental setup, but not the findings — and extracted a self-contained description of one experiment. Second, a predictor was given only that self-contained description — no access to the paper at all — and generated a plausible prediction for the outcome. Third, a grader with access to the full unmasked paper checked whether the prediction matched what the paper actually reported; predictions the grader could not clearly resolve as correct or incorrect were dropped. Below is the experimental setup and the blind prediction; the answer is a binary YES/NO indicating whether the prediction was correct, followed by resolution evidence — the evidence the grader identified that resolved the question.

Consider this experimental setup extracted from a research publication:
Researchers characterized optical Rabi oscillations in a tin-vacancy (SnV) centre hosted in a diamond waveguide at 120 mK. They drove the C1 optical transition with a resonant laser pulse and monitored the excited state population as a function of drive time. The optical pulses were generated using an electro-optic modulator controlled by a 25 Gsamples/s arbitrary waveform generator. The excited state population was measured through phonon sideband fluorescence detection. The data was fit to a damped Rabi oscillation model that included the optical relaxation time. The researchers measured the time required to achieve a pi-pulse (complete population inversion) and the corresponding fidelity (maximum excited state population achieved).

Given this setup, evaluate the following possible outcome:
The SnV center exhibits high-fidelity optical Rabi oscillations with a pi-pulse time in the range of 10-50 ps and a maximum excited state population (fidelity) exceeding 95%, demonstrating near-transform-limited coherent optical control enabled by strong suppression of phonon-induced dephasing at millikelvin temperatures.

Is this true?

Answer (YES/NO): NO